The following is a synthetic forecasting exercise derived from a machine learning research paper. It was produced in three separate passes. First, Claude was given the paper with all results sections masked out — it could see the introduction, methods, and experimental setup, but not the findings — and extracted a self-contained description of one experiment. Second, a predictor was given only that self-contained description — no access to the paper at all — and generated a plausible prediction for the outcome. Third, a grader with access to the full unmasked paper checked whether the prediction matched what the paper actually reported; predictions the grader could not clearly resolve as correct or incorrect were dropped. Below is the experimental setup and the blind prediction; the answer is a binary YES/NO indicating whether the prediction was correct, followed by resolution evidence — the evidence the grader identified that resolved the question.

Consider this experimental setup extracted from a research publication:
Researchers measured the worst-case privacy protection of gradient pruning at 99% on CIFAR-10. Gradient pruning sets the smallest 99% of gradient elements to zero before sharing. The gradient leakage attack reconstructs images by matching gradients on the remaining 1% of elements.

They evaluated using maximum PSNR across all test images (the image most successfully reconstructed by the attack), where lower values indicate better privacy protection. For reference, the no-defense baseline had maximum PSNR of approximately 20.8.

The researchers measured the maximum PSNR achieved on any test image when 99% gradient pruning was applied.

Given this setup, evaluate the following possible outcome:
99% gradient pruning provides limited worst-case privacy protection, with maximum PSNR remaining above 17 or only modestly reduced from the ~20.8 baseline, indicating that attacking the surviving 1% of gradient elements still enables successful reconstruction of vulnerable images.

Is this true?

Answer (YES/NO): NO